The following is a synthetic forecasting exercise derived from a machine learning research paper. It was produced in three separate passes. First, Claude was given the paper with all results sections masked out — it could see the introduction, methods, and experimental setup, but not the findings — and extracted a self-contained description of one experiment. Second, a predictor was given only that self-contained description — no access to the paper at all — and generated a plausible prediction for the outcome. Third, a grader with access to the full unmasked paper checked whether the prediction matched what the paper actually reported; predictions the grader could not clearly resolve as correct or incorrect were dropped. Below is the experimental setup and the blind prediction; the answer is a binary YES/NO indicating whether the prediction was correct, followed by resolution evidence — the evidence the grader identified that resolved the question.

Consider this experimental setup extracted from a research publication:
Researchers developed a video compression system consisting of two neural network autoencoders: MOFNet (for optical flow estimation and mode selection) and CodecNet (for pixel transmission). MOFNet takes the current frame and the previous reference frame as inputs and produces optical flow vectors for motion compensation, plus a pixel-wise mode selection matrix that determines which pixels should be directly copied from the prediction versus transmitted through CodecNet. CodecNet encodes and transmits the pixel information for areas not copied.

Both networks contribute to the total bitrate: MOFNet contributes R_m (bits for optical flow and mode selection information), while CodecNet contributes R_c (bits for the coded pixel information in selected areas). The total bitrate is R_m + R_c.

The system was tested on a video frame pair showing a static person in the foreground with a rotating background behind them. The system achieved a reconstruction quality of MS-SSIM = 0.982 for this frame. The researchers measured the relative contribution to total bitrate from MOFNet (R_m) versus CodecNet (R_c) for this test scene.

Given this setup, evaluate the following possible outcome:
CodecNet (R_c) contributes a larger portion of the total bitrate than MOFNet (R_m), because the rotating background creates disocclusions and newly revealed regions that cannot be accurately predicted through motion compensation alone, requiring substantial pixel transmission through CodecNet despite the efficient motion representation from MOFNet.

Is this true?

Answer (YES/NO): YES